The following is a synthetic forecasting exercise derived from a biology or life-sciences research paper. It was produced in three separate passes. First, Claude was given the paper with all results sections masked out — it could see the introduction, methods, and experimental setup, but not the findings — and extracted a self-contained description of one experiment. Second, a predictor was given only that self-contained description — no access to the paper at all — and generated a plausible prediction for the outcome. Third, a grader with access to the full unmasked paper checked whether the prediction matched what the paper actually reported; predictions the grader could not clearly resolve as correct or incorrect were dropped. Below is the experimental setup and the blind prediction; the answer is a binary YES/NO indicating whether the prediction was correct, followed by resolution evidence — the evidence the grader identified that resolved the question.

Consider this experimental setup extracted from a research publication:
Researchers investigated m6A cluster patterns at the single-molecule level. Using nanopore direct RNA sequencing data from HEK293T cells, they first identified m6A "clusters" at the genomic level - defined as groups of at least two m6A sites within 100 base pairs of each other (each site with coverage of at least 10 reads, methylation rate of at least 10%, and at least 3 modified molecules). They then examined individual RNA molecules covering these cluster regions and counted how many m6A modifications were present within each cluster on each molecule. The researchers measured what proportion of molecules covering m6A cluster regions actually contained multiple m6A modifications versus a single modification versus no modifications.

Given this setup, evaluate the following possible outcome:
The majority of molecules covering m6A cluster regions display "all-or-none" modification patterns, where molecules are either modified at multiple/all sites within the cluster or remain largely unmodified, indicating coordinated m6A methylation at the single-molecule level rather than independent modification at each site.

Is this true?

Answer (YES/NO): NO